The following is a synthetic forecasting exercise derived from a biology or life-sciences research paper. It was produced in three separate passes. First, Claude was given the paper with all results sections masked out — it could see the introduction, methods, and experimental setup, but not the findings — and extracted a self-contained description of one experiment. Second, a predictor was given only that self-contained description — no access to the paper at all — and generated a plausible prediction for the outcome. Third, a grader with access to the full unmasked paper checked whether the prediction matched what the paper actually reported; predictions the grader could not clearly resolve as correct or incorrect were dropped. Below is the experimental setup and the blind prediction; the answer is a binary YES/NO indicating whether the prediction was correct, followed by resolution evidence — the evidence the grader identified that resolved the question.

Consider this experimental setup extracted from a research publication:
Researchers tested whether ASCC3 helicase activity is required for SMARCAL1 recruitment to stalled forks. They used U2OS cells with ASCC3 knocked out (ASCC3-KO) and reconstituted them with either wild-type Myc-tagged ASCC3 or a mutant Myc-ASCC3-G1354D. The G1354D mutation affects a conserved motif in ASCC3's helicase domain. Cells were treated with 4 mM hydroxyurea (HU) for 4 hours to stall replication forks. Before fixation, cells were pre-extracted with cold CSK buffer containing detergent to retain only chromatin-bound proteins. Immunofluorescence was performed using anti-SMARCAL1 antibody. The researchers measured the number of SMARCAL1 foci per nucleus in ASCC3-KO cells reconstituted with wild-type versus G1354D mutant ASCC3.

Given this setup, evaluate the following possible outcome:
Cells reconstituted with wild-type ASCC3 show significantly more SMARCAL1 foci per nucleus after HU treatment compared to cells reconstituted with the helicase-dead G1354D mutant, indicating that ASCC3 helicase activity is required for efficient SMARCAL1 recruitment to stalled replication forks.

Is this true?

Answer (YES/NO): YES